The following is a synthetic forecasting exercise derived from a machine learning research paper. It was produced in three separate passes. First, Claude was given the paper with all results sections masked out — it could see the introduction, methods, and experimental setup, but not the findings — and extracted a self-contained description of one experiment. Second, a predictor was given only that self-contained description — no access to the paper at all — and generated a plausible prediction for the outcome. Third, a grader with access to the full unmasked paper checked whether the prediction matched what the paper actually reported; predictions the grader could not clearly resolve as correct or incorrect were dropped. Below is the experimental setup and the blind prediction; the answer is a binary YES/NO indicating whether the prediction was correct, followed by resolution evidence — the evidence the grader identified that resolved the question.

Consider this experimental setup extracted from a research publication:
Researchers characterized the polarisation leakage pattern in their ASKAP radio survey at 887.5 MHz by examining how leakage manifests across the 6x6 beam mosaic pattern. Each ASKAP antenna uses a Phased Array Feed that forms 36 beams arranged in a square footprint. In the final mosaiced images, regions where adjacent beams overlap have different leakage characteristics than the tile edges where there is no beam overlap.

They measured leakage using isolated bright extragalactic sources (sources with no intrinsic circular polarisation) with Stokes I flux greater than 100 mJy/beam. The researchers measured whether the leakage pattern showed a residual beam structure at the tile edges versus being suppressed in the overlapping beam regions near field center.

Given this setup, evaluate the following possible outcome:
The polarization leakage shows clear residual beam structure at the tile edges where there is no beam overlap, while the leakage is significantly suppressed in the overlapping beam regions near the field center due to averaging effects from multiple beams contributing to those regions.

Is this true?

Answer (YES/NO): YES